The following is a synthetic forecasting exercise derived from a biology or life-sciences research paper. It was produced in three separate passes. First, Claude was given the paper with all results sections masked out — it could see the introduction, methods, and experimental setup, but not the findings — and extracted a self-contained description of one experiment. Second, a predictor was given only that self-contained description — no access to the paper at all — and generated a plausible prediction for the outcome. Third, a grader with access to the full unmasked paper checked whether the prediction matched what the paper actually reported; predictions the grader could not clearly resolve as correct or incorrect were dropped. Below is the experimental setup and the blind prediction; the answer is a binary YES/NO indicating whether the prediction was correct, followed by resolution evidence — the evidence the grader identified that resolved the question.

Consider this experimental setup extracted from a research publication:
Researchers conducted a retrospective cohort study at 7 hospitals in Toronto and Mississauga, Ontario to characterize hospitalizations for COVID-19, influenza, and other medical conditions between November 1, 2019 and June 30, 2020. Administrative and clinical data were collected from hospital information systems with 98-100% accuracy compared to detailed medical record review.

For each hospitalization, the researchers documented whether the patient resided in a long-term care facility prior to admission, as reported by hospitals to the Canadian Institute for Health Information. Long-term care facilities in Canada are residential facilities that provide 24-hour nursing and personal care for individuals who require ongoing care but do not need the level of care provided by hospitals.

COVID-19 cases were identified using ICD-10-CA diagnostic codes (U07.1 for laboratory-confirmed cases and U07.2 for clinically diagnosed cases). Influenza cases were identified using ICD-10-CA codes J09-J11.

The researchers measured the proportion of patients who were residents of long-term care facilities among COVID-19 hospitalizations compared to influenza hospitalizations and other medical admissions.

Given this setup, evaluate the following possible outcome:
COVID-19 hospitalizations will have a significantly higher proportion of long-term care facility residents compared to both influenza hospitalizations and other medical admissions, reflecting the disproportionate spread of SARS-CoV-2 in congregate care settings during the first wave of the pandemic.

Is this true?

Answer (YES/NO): YES